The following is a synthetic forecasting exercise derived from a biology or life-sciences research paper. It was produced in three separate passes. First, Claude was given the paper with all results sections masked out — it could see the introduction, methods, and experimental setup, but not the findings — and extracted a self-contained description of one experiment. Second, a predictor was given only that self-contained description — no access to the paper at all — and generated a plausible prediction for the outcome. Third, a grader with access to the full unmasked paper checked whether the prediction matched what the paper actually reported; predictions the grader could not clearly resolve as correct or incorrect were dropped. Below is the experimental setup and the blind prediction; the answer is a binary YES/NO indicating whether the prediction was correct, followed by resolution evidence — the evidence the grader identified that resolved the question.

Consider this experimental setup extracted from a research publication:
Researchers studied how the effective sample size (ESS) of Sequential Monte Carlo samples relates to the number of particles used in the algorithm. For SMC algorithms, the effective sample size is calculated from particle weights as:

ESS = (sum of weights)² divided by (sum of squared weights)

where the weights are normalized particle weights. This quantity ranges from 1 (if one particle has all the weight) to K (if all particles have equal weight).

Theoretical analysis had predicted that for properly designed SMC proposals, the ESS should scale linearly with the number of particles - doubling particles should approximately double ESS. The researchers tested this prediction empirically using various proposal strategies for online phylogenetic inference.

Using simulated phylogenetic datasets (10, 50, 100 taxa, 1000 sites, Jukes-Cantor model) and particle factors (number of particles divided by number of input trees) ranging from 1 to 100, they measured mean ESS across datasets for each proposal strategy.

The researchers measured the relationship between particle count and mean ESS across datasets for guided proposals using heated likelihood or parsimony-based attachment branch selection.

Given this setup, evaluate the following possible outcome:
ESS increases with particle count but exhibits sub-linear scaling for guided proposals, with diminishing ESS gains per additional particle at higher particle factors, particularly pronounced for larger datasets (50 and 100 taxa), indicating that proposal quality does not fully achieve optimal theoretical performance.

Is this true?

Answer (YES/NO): NO